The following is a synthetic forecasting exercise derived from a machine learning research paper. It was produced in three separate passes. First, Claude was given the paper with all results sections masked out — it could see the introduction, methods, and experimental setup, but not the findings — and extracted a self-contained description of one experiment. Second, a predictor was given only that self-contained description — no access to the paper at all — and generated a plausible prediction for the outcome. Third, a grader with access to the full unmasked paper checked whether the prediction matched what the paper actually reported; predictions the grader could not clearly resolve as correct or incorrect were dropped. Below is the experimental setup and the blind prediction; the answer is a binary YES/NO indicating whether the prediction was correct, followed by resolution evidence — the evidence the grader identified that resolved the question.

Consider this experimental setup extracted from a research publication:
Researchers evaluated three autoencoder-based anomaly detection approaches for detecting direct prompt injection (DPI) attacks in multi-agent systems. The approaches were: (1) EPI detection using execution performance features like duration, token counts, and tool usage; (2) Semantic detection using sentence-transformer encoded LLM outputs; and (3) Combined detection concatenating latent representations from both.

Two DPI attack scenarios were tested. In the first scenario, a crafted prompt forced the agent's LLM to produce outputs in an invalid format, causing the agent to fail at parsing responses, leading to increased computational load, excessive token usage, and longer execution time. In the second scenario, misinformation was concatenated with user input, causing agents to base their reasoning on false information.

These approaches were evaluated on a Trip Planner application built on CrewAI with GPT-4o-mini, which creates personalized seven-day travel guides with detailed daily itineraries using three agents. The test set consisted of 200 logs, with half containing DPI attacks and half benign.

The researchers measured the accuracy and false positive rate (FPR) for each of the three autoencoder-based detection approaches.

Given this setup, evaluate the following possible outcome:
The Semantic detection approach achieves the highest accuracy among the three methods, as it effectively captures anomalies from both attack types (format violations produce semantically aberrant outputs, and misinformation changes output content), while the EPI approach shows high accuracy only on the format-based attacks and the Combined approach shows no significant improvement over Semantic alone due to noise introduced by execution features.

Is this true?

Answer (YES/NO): NO